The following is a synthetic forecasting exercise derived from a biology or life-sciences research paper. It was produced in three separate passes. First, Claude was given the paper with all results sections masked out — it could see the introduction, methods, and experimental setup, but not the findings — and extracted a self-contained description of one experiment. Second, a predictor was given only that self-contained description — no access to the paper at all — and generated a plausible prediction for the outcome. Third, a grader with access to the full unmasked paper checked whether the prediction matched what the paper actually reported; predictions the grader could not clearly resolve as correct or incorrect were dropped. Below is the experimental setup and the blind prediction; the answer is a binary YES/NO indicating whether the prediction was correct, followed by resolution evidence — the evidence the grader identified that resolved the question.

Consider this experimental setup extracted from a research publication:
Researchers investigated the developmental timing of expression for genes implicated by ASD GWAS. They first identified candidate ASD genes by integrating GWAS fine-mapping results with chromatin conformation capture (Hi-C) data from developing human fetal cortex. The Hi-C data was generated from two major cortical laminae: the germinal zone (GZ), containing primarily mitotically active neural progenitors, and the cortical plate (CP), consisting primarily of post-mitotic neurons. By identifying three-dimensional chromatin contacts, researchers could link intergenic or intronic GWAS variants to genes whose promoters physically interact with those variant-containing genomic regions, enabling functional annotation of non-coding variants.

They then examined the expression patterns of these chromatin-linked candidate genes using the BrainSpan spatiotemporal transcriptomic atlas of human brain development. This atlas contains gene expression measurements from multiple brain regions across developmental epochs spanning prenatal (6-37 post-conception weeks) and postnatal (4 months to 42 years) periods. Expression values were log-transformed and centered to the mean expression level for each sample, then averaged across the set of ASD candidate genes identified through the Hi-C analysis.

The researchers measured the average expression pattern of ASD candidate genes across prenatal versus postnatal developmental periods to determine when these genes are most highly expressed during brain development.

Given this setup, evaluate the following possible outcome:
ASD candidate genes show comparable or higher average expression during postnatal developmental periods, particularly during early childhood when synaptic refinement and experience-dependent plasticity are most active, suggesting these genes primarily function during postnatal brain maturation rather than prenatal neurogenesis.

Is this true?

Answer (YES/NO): NO